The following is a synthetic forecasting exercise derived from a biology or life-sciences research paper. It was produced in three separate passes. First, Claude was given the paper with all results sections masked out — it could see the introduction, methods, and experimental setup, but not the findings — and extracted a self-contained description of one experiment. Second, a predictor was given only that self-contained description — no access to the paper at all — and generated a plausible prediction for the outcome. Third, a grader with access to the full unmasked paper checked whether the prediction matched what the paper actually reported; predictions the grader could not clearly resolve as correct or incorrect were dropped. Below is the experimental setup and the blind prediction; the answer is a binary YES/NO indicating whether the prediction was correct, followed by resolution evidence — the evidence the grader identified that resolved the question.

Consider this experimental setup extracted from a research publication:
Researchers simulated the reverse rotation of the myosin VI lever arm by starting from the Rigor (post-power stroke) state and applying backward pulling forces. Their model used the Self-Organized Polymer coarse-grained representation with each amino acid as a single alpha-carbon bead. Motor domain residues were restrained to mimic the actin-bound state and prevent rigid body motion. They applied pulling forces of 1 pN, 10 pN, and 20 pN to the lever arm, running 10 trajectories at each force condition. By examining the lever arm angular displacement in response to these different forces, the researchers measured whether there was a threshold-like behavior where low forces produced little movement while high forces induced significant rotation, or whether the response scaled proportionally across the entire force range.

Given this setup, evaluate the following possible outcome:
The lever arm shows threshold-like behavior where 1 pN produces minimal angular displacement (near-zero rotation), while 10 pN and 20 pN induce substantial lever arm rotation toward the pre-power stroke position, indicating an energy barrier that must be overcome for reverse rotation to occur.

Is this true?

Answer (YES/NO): NO